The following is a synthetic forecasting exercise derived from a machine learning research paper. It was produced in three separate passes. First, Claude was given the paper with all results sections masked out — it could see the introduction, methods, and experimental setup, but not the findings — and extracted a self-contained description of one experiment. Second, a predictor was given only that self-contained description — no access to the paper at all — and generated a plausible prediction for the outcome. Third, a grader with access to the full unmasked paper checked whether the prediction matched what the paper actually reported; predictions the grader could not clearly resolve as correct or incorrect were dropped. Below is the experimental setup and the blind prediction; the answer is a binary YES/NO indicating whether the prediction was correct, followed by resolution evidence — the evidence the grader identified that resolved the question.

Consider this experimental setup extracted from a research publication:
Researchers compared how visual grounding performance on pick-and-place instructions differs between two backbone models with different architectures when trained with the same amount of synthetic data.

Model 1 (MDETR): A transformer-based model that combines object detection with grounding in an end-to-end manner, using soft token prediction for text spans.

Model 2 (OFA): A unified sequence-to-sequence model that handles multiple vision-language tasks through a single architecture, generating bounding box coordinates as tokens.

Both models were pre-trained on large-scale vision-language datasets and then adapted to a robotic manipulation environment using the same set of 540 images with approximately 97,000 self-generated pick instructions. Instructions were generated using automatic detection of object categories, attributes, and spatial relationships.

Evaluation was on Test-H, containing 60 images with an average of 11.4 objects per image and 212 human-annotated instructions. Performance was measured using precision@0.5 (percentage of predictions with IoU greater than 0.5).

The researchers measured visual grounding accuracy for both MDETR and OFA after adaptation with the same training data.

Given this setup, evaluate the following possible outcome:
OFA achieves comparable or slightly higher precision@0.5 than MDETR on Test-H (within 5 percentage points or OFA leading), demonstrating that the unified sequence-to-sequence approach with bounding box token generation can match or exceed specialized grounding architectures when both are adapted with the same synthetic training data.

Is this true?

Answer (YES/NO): NO